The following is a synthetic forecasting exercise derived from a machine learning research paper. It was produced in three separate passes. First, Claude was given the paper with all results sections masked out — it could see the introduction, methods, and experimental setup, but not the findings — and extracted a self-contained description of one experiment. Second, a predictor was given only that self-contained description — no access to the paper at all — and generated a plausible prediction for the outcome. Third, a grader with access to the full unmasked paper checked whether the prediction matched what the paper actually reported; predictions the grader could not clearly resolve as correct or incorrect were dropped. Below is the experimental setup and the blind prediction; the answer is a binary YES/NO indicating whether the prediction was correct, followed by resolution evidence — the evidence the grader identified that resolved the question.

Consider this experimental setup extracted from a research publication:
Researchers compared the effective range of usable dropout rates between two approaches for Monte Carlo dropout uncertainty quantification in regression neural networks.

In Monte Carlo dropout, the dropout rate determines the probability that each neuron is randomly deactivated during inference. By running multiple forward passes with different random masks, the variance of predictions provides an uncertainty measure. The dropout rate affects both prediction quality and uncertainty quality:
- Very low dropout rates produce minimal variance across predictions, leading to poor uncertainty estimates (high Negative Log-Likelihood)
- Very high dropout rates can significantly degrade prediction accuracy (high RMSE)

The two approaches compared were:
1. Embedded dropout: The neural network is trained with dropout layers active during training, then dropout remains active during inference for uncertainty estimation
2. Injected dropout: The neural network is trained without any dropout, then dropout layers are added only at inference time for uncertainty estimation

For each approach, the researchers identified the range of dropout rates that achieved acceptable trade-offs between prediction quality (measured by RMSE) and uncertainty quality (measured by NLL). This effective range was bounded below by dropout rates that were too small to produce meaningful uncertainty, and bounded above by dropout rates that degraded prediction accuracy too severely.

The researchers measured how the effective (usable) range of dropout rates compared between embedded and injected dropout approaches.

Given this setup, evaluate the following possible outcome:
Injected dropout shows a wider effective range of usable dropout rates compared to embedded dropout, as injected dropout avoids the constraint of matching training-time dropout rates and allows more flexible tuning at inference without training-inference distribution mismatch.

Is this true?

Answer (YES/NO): NO